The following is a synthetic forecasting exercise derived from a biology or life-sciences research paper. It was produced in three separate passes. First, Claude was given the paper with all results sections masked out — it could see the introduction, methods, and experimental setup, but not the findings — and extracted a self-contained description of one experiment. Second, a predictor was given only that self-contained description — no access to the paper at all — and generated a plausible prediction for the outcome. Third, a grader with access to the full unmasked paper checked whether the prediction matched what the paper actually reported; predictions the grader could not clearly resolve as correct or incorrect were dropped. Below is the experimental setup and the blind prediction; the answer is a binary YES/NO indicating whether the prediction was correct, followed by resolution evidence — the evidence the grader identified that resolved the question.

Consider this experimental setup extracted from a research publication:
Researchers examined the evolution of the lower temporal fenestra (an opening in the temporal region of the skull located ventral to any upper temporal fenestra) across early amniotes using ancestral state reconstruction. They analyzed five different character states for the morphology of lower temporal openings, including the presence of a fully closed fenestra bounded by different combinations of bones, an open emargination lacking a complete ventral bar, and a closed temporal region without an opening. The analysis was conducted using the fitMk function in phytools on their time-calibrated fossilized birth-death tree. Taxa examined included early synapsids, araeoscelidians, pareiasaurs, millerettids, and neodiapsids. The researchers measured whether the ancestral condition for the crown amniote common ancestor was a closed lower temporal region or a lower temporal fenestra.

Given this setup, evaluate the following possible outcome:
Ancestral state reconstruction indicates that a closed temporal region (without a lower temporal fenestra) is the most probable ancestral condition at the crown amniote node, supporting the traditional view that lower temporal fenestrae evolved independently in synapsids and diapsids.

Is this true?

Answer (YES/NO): NO